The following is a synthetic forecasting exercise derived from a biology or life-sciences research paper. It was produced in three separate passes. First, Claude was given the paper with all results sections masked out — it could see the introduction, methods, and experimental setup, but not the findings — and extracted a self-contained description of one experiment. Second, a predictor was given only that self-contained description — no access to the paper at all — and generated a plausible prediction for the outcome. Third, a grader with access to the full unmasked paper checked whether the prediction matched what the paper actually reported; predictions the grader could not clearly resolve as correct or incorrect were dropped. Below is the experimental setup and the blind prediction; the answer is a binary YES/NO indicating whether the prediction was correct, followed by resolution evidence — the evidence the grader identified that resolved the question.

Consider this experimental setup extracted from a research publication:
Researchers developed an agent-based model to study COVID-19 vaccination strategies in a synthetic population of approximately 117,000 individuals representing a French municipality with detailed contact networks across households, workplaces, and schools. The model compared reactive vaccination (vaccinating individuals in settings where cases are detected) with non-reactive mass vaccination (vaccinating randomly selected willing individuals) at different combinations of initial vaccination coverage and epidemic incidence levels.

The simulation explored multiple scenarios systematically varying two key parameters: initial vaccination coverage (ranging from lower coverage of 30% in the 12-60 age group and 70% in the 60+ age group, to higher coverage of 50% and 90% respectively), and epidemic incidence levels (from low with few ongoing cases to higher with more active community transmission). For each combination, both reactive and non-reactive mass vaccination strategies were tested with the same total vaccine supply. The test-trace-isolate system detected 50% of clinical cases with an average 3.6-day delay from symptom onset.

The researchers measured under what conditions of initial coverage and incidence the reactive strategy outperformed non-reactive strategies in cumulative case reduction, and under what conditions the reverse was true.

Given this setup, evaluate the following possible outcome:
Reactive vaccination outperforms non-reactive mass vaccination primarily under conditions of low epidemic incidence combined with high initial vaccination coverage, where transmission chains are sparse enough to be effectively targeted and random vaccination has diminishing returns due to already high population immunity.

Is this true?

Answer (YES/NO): NO